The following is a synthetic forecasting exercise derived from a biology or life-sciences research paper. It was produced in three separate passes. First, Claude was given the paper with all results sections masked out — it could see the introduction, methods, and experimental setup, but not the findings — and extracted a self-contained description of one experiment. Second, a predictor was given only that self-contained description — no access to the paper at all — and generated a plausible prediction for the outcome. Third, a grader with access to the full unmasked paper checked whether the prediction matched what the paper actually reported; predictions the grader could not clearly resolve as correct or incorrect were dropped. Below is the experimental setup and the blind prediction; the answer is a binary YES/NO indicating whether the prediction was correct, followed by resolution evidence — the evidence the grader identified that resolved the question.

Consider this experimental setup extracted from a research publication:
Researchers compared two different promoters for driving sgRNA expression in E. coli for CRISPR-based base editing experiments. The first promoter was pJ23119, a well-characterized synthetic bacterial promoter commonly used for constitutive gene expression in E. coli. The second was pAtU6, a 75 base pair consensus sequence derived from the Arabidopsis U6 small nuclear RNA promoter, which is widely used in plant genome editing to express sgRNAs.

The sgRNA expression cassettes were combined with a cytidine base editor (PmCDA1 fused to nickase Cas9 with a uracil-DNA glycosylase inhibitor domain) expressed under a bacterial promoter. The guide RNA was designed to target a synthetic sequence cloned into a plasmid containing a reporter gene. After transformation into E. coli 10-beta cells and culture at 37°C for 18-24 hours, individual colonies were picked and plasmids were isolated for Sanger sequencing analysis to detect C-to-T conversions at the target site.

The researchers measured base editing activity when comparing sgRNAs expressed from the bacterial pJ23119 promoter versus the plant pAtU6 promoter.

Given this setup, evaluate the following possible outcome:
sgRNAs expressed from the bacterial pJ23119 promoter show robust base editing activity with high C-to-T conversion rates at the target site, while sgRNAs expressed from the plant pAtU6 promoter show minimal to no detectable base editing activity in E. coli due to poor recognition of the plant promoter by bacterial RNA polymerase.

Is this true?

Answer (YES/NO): NO